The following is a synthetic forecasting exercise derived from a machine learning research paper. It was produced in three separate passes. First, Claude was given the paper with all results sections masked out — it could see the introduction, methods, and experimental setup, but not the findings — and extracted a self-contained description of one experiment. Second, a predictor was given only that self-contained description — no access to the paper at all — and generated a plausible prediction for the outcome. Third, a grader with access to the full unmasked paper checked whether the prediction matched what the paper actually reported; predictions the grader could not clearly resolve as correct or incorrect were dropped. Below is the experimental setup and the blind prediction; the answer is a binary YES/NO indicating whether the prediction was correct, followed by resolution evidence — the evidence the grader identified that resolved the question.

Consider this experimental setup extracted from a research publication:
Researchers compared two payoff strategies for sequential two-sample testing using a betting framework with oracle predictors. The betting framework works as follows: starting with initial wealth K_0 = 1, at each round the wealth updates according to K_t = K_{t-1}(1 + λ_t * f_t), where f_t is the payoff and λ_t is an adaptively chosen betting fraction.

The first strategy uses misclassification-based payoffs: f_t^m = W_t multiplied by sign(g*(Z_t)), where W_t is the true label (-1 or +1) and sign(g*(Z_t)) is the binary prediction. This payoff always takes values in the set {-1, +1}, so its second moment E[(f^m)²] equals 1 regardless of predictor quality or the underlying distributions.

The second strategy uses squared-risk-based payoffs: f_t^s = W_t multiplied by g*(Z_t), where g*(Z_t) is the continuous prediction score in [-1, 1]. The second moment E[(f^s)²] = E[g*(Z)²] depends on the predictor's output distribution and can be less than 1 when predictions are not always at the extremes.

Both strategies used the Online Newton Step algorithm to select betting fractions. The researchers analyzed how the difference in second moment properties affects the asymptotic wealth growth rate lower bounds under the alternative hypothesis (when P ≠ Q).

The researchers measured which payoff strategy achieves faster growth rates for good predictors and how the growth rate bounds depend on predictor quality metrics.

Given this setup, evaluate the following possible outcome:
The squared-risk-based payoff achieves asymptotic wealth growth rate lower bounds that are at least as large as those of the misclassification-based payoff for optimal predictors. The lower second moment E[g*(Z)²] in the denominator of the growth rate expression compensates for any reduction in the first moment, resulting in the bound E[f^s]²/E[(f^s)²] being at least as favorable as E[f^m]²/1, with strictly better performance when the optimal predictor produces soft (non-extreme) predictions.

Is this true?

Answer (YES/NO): NO